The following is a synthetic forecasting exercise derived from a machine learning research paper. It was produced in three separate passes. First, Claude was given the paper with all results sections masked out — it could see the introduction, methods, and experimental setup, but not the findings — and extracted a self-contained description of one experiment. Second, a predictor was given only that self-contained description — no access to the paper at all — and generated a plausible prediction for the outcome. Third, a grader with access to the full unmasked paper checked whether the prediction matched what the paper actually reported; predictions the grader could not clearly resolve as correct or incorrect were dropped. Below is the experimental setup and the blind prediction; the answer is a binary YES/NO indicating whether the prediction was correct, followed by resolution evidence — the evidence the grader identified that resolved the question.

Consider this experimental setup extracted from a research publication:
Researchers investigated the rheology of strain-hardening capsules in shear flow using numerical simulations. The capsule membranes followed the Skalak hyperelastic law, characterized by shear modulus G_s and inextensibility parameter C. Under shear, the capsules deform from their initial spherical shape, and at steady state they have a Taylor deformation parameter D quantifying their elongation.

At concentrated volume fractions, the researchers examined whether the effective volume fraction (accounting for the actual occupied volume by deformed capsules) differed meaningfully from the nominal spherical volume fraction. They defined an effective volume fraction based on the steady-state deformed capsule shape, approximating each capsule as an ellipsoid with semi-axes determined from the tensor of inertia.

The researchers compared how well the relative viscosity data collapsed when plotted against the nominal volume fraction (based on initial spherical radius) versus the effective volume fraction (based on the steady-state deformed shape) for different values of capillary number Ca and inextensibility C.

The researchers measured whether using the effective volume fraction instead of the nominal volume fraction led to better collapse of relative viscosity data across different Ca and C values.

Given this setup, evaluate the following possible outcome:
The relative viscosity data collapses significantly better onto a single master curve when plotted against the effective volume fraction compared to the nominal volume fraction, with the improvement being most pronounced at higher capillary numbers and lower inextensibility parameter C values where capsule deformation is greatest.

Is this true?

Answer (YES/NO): NO